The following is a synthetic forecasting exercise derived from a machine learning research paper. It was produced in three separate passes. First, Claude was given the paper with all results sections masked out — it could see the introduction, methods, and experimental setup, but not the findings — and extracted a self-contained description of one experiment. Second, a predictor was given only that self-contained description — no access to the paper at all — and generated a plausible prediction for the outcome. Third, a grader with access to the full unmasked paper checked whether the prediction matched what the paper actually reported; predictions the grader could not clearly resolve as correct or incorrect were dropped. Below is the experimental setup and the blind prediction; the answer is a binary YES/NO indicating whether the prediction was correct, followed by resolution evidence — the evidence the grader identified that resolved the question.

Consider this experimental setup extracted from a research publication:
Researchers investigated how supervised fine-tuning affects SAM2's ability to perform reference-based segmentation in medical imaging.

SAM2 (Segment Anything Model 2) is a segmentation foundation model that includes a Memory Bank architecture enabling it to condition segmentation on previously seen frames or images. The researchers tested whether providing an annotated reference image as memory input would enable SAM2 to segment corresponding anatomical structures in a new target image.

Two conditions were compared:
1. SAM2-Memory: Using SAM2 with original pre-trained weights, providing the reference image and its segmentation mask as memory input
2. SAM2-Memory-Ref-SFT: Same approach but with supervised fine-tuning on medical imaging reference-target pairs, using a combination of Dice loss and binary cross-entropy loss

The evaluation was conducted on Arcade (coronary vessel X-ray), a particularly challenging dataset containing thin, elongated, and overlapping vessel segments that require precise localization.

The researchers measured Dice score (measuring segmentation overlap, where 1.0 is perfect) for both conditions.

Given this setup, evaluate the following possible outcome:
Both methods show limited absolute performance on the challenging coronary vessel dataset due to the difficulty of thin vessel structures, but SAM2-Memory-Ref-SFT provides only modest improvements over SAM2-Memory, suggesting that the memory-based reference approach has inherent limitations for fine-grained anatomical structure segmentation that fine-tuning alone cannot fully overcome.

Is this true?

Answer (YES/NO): NO